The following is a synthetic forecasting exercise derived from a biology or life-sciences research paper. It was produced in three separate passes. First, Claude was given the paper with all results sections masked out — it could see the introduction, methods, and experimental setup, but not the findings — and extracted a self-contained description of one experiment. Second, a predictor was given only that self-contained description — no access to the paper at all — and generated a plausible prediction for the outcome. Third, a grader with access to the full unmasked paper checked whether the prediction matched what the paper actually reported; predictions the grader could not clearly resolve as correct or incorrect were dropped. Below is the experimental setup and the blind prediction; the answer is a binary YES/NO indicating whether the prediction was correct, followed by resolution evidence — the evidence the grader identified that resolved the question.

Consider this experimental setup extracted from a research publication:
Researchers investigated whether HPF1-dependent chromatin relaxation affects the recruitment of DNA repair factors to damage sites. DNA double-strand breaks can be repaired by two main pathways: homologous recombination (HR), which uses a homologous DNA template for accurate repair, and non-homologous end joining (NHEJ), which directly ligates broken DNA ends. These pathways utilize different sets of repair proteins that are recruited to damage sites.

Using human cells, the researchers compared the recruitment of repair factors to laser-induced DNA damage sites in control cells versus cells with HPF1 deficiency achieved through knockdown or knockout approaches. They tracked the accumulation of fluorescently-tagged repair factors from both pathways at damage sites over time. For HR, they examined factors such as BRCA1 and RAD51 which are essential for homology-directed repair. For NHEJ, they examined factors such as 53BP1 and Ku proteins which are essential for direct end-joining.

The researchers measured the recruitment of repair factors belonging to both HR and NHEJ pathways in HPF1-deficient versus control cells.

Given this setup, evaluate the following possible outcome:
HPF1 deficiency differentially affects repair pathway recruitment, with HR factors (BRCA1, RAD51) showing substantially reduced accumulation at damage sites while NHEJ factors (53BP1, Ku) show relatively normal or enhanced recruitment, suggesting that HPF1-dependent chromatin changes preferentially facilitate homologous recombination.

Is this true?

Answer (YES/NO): NO